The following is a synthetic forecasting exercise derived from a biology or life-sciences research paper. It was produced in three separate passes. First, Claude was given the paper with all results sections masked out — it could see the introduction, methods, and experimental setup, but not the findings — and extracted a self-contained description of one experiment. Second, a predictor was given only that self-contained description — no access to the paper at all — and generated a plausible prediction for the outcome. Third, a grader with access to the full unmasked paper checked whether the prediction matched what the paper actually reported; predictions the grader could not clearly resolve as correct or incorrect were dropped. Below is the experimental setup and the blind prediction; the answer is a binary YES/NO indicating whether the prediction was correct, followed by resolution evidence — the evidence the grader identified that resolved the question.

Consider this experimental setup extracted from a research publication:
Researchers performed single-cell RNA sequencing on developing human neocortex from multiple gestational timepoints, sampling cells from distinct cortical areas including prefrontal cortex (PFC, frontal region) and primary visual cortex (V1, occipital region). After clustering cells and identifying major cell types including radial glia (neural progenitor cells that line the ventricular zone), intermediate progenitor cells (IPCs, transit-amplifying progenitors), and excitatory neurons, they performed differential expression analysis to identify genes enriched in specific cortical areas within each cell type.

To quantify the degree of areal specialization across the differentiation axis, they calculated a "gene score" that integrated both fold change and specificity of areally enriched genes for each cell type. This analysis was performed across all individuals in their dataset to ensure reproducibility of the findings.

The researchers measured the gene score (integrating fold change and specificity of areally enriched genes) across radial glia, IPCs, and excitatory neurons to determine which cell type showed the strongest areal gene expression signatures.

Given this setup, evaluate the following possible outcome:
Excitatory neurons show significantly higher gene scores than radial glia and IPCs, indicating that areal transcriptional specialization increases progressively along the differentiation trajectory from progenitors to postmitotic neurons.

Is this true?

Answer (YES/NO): YES